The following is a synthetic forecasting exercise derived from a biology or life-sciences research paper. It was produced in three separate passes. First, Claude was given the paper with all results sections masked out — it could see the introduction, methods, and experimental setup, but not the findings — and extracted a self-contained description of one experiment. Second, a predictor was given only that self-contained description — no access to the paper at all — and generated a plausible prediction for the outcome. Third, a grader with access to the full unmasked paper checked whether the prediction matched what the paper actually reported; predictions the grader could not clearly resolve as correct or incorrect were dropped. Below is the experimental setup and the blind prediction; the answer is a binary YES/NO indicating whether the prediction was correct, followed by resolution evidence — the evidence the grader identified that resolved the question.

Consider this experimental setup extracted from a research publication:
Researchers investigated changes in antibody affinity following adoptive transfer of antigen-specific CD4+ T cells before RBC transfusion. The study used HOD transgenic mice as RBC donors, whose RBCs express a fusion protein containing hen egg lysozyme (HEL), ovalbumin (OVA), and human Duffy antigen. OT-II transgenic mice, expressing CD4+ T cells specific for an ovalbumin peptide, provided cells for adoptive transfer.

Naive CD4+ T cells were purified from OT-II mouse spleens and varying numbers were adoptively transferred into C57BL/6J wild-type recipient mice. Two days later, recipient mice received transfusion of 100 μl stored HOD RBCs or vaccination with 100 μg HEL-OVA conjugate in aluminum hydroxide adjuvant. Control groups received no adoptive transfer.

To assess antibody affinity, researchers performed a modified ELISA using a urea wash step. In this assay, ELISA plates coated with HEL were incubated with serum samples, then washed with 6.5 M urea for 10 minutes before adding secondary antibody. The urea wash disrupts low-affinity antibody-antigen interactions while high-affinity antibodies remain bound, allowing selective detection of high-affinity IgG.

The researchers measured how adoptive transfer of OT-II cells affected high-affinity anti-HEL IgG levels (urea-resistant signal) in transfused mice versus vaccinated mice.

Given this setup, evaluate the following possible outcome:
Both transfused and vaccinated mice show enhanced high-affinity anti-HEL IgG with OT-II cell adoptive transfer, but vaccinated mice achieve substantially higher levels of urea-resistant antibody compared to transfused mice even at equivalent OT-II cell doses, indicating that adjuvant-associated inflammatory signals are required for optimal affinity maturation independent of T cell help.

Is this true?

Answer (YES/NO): NO